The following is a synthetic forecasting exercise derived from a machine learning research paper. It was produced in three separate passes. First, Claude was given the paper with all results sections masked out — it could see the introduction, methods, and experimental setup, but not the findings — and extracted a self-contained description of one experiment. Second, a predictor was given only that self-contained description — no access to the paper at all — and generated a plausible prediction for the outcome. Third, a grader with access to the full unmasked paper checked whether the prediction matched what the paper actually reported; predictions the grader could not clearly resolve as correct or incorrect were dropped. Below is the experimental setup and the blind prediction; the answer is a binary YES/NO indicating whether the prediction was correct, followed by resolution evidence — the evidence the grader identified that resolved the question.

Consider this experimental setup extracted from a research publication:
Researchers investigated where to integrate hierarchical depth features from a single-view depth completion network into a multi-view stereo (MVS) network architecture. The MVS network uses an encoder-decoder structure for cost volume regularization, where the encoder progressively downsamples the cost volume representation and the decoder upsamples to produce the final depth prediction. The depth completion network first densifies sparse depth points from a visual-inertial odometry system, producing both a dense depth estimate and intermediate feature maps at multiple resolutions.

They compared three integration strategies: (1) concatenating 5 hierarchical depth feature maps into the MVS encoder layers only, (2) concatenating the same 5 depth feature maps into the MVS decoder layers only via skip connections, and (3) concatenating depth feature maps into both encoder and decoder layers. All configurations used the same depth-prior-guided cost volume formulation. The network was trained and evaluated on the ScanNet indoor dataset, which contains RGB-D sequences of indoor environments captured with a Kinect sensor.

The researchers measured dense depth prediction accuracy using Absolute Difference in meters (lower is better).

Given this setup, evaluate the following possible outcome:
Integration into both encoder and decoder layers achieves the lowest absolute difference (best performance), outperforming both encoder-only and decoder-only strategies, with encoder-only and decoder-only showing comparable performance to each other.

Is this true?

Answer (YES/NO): NO